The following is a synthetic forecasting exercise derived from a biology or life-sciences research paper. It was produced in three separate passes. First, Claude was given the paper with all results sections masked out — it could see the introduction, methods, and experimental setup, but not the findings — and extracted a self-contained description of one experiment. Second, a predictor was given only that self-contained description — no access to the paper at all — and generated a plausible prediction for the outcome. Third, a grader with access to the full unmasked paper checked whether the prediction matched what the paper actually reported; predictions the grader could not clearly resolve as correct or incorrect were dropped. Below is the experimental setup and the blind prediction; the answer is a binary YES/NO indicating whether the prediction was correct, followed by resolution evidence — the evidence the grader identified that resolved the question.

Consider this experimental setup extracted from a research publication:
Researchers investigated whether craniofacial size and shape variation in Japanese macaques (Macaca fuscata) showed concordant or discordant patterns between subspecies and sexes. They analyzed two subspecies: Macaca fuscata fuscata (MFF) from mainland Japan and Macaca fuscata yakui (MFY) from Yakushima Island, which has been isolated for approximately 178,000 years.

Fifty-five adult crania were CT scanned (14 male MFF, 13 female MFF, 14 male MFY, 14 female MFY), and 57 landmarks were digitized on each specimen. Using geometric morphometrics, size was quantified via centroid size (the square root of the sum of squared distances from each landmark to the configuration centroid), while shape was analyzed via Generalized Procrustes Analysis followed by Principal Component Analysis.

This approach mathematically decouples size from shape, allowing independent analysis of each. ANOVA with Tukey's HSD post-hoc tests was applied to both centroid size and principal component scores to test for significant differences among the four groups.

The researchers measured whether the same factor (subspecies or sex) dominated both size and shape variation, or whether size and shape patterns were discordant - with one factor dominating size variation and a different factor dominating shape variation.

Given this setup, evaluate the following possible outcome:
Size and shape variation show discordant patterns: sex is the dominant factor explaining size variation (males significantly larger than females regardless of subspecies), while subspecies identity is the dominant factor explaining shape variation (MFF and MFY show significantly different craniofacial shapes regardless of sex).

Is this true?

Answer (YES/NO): NO